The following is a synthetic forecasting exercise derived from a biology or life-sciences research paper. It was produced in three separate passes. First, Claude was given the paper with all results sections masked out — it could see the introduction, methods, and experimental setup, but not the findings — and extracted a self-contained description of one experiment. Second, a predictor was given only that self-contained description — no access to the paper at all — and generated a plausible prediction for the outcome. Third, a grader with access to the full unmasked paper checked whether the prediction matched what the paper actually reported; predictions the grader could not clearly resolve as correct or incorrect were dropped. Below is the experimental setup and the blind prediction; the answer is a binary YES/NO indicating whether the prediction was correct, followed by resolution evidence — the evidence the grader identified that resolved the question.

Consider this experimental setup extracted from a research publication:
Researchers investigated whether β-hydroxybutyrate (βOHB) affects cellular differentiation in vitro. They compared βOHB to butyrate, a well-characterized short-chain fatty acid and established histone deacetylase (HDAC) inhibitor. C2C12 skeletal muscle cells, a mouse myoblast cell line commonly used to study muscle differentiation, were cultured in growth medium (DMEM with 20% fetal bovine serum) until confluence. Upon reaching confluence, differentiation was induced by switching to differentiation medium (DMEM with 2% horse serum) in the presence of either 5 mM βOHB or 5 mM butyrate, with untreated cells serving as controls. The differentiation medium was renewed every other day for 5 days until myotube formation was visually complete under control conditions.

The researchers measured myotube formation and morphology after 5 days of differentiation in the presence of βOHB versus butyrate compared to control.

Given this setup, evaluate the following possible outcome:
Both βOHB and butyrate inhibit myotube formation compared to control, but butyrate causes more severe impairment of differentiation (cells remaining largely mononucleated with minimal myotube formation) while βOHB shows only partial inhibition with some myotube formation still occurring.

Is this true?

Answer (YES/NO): NO